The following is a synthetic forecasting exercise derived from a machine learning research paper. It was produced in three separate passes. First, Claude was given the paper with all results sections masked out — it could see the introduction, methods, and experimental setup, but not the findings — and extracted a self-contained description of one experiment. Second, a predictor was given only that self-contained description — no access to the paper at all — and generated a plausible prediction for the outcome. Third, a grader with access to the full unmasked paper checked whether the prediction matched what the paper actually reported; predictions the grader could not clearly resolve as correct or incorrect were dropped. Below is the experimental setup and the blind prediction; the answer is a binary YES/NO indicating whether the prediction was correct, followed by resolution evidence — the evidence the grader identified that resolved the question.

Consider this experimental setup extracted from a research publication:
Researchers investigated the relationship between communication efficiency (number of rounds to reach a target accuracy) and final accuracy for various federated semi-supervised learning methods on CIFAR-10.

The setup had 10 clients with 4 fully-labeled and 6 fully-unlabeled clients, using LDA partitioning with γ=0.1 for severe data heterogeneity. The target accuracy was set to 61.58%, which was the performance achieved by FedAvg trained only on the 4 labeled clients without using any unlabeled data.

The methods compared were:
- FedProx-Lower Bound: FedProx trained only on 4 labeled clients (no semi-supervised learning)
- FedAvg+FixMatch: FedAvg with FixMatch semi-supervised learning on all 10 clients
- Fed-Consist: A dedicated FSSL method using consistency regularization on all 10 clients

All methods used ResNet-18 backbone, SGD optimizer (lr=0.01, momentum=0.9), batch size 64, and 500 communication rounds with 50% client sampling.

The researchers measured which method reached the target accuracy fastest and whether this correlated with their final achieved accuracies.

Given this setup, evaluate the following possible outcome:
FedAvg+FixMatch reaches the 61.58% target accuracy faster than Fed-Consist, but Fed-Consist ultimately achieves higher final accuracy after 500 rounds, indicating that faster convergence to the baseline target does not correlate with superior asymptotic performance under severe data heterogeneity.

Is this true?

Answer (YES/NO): NO